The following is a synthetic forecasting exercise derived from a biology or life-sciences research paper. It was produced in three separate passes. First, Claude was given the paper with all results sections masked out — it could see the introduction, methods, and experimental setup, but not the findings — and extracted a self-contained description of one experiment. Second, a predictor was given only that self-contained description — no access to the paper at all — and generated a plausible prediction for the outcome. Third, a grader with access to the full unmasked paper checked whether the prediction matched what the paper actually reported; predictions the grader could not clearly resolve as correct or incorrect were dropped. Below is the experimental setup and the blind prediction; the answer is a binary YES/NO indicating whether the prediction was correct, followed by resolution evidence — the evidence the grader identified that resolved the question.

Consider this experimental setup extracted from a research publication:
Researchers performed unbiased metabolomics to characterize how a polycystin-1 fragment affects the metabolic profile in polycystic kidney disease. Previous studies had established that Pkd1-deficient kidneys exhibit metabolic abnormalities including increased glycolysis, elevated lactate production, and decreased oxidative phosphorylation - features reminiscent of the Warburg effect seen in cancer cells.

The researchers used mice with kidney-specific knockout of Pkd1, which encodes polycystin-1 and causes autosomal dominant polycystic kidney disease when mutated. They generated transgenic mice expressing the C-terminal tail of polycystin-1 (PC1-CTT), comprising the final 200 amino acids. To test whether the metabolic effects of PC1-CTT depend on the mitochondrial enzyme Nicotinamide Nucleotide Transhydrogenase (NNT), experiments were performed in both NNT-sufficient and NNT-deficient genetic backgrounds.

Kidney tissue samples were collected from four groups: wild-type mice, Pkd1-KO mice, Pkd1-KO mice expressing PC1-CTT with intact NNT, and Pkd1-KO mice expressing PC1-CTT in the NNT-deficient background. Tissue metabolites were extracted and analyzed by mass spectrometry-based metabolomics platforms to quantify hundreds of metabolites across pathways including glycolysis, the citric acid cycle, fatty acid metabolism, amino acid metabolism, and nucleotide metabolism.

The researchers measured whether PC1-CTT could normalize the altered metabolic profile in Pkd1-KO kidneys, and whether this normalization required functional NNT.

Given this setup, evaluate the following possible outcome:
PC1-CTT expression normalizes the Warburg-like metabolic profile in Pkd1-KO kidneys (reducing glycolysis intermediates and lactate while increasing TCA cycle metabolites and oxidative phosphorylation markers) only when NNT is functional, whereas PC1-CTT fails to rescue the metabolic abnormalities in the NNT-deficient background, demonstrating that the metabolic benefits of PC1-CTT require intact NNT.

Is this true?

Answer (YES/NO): YES